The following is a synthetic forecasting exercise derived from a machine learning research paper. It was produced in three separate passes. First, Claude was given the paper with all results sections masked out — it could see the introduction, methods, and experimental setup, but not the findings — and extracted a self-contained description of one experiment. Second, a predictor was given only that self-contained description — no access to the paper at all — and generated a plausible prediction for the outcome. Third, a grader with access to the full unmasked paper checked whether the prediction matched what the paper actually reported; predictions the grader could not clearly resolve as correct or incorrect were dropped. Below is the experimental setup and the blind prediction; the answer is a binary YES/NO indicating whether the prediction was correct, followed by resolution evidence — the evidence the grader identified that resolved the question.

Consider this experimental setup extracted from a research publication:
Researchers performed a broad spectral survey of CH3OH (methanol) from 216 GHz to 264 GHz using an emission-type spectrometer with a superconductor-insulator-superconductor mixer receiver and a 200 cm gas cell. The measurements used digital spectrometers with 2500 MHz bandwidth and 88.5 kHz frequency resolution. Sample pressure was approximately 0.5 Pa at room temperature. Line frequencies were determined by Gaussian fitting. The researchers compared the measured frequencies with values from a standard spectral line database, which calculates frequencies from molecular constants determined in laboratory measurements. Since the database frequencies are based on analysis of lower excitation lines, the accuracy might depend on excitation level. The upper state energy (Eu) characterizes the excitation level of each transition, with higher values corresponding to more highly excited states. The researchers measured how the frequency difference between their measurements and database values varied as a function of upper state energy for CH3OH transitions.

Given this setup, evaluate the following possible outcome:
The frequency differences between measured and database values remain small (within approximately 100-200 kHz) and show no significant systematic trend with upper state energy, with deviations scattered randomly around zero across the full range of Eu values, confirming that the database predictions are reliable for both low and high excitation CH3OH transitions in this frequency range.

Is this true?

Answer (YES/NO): NO